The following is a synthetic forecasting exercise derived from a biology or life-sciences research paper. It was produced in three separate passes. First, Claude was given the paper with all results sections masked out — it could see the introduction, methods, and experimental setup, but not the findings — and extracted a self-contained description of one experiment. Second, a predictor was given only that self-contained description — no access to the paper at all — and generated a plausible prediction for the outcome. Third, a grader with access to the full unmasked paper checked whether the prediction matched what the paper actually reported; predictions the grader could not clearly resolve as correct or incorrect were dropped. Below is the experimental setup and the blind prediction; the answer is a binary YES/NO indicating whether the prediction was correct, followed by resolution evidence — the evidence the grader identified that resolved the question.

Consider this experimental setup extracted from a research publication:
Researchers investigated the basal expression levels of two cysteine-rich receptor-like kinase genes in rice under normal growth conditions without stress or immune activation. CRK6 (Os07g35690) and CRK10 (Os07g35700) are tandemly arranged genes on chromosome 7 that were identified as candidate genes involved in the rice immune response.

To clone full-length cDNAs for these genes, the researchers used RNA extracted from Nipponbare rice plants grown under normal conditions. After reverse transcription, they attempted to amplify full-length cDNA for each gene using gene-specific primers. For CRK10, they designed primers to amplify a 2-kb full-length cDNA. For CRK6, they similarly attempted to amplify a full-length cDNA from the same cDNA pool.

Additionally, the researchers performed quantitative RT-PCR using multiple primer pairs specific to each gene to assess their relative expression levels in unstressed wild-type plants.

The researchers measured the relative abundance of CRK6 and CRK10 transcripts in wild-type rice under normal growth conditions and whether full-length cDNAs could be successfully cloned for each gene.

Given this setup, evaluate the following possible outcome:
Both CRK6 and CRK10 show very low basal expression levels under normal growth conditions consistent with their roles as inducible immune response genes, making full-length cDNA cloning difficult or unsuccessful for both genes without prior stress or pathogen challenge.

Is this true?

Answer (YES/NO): NO